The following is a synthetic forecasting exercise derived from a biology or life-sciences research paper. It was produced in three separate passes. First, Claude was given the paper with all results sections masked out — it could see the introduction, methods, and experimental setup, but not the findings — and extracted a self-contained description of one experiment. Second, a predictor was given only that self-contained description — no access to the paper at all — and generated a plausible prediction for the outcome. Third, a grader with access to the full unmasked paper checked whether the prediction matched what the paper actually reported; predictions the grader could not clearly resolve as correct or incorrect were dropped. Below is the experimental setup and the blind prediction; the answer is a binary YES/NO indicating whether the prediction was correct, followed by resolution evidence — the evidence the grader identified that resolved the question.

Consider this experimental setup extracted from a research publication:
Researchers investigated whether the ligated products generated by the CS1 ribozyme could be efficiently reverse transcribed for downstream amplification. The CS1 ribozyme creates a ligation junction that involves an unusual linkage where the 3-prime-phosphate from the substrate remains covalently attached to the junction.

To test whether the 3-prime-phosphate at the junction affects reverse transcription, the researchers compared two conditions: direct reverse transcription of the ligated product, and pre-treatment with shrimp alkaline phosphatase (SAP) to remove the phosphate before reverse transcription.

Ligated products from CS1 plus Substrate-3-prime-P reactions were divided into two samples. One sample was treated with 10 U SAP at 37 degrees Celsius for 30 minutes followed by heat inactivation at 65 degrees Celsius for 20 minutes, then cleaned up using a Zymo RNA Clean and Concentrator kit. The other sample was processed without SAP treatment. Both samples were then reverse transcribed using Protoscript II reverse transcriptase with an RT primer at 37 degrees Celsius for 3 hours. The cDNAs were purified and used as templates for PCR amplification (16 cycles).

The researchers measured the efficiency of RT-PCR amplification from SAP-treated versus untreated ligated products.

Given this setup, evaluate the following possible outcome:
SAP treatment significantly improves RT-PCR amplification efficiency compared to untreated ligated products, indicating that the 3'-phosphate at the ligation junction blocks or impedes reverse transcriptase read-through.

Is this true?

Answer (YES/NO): NO